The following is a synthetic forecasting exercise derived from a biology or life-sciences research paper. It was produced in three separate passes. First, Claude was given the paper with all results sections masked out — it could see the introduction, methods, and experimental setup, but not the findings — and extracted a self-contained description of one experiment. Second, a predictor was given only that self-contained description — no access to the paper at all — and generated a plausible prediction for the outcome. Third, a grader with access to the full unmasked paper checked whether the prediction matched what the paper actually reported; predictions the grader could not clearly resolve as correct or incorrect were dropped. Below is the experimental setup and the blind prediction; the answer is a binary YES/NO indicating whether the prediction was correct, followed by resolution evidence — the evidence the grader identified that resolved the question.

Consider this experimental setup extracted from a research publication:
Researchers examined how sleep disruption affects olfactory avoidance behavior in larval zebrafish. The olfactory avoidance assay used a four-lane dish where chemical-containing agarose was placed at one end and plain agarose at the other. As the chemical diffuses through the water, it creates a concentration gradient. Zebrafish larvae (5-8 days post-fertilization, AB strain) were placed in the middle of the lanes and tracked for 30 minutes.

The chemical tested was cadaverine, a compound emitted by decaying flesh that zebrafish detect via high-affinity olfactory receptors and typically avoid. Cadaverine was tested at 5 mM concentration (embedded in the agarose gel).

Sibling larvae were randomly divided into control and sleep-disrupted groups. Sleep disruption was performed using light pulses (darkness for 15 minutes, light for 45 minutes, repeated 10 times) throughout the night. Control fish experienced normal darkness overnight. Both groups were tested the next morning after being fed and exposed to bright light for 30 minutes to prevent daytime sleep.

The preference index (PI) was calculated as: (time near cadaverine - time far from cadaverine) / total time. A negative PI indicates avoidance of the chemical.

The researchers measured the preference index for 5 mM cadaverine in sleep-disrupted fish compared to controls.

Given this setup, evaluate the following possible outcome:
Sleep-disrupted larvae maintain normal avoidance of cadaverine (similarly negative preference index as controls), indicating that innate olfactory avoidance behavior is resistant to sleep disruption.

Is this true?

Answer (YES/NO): NO